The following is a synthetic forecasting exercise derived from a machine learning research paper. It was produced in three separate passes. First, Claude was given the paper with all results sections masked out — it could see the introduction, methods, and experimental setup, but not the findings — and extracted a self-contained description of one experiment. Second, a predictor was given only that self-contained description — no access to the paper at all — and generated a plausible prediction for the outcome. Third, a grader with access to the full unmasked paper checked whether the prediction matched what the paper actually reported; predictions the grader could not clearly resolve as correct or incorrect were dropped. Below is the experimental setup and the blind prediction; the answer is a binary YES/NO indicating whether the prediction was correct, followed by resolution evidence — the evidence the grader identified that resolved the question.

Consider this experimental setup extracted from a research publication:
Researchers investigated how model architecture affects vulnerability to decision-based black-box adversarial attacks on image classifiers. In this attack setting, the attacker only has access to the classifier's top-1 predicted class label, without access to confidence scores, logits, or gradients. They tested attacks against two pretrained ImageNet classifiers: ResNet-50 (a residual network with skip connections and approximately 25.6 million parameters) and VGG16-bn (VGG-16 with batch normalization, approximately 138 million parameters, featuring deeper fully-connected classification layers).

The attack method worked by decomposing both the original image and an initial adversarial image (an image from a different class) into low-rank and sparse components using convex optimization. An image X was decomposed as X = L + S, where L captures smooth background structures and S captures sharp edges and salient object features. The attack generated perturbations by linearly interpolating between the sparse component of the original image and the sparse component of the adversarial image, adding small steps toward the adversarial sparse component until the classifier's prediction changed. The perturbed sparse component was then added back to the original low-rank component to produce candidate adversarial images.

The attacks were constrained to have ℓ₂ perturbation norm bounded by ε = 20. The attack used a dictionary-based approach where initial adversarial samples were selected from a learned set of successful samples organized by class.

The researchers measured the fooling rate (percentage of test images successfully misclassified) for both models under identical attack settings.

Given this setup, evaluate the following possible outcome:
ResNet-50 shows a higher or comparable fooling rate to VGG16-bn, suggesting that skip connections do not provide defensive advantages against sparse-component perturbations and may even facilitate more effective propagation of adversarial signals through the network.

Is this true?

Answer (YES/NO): NO